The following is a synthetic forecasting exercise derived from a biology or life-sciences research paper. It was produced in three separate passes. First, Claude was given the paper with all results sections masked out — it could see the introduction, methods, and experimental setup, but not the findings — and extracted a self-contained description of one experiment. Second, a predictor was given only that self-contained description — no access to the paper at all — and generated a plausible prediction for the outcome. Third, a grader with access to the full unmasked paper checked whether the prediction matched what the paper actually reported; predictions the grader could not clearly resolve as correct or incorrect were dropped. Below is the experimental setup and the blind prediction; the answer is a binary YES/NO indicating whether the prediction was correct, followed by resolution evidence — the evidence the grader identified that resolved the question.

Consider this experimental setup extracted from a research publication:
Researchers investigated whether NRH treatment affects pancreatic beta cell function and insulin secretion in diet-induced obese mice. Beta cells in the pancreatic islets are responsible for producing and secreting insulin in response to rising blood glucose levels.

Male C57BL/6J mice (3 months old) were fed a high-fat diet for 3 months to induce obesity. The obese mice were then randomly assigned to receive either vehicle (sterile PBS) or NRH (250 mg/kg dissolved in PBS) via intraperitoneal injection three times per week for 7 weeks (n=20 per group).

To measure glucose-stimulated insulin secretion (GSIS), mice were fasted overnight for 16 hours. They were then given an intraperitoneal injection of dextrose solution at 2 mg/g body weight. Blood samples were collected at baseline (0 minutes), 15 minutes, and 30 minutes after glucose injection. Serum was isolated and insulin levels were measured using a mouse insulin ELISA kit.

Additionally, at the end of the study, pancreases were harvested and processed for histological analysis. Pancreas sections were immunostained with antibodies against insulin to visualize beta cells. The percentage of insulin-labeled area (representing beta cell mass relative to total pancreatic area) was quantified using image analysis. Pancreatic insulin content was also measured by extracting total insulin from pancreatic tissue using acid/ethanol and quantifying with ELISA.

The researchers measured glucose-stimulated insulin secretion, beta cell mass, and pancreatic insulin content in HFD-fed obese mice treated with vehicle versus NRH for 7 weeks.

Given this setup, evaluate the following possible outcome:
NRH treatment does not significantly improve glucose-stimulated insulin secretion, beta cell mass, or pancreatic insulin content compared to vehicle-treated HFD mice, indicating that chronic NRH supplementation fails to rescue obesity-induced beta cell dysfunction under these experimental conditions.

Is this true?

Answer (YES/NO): NO